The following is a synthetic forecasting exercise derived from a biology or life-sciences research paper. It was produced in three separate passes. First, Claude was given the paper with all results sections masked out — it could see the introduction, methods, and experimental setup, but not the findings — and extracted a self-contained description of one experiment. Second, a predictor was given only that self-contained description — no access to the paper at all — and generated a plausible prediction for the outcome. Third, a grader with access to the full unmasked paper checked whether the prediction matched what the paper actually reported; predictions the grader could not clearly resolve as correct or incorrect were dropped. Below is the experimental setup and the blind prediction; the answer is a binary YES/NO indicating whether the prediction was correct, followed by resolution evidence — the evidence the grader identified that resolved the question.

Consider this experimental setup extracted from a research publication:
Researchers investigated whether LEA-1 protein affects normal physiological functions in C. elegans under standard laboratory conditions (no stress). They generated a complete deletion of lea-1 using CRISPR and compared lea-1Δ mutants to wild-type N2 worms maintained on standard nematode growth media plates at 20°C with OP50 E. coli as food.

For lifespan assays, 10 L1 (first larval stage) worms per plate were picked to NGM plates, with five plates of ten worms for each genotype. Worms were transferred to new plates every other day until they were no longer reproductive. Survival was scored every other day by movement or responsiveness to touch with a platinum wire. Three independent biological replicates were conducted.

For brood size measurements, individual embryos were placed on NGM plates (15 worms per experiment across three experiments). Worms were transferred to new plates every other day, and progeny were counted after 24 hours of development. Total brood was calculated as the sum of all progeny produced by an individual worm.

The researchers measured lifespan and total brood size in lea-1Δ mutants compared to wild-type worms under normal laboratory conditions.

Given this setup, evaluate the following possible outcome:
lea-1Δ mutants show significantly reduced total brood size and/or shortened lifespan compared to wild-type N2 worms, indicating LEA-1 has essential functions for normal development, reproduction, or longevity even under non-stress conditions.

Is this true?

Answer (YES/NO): NO